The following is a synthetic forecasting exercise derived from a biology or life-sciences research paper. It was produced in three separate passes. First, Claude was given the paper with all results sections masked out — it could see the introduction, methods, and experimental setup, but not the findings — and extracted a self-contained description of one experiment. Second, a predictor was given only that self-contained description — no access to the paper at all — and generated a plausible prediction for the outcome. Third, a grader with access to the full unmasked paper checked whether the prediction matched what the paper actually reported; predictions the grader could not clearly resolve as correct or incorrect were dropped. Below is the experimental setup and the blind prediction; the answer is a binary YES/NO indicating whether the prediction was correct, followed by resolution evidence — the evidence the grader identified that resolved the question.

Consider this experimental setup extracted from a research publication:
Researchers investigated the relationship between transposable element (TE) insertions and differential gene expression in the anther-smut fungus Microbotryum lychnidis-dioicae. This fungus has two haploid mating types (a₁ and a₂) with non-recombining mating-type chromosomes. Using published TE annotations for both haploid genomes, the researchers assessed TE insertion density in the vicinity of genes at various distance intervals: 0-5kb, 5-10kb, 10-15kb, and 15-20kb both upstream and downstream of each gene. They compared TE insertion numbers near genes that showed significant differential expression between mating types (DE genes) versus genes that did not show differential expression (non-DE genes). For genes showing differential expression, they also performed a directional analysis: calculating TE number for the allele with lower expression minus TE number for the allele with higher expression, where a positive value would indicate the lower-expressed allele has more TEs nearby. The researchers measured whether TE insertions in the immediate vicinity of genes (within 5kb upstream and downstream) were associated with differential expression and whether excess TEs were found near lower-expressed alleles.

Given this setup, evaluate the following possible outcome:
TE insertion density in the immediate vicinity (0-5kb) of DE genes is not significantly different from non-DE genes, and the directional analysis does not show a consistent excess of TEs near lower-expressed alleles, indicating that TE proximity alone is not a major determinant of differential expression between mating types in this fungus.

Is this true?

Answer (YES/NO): NO